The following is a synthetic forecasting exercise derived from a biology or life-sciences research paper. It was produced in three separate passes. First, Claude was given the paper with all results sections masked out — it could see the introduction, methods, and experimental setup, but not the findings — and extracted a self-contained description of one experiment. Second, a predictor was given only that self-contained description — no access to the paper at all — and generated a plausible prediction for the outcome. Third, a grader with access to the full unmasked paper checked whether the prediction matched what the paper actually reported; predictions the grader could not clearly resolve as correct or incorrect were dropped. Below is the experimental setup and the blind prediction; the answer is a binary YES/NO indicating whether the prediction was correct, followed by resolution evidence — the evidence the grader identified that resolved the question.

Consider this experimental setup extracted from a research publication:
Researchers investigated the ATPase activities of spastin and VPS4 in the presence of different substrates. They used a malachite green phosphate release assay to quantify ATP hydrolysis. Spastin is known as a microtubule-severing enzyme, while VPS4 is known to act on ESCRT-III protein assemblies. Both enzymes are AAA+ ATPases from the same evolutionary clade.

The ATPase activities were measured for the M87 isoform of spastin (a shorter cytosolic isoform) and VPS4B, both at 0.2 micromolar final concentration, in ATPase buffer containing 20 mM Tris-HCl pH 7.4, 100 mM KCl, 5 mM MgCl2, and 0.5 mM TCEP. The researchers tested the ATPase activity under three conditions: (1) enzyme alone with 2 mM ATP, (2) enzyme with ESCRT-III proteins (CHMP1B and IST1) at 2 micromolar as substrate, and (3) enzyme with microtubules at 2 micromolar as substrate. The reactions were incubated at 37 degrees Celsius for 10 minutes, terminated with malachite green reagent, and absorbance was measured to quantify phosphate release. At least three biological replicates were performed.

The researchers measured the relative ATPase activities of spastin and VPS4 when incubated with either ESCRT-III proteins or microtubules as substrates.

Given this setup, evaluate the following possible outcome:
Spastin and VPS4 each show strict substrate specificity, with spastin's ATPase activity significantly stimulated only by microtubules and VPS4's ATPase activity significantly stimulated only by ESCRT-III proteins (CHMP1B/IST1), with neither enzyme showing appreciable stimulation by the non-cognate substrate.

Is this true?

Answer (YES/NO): NO